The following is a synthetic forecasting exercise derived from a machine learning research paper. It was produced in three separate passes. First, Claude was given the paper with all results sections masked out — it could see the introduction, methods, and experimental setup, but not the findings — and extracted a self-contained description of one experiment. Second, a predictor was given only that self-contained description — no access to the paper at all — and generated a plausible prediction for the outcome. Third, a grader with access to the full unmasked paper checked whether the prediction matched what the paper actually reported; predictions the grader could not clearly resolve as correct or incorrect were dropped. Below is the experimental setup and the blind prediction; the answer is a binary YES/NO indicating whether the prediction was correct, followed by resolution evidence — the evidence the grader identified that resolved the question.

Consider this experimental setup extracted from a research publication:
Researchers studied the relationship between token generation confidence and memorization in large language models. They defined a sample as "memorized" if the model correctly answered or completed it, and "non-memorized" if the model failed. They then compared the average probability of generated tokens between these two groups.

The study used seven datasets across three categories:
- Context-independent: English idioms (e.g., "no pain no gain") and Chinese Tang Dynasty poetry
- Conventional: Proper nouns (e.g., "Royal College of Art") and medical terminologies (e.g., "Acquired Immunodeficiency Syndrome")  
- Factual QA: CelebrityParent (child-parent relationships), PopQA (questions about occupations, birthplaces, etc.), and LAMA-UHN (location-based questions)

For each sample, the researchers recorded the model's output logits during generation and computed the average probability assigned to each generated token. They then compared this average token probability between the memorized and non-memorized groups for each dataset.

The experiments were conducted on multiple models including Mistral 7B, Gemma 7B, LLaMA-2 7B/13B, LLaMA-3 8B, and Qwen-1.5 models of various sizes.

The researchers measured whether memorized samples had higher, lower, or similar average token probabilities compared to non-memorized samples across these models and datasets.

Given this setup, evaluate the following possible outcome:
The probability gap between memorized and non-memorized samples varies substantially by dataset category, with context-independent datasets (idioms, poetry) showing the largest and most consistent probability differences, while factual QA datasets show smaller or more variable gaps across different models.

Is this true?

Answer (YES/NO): NO